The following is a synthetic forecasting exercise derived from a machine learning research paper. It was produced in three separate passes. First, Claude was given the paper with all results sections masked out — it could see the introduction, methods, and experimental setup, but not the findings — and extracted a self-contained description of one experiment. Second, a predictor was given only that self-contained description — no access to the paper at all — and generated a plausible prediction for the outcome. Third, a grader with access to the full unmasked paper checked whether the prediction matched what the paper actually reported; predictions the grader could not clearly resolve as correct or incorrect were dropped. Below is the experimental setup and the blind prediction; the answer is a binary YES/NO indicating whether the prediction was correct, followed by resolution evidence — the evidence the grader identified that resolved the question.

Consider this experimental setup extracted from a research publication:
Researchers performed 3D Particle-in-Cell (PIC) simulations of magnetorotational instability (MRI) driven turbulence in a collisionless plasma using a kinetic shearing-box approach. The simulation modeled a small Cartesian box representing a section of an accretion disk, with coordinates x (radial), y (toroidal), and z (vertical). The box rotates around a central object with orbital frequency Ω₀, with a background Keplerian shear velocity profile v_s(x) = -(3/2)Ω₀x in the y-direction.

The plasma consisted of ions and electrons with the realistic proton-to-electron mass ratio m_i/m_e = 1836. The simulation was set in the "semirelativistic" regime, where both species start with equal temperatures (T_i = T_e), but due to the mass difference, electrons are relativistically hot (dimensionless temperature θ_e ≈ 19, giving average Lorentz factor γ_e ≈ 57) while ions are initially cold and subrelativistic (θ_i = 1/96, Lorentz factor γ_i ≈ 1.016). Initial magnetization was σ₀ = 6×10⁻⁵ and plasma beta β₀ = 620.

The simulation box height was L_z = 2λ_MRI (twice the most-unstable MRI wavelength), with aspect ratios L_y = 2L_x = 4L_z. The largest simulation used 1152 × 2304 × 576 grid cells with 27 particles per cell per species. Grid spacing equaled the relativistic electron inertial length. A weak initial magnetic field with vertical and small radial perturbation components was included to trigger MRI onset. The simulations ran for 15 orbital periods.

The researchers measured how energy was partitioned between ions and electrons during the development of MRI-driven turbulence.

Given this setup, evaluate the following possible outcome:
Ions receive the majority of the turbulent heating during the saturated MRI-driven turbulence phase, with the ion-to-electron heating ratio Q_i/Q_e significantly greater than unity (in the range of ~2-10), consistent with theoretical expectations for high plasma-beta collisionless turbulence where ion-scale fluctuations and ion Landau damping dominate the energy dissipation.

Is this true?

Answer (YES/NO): NO